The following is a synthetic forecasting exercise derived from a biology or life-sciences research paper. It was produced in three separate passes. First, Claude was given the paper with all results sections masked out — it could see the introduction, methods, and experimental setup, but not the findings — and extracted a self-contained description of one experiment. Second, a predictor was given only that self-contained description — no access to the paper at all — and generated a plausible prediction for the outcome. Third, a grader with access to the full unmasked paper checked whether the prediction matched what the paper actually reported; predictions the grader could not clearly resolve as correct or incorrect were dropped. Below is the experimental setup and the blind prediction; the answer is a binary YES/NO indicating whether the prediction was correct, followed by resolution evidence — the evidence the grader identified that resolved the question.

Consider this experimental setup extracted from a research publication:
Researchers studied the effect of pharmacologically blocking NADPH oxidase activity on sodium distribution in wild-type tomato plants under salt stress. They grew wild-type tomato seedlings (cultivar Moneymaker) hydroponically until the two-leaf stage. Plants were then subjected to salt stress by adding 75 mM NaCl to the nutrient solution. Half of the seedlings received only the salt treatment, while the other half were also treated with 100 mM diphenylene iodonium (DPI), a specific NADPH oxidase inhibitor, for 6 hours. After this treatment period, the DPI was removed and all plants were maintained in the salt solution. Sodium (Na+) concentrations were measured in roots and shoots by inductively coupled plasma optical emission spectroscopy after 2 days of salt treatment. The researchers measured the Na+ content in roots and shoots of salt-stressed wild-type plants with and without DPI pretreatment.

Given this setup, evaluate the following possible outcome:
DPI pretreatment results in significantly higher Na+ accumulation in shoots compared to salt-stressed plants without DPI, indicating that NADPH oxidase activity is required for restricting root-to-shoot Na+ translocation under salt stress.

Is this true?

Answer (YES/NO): YES